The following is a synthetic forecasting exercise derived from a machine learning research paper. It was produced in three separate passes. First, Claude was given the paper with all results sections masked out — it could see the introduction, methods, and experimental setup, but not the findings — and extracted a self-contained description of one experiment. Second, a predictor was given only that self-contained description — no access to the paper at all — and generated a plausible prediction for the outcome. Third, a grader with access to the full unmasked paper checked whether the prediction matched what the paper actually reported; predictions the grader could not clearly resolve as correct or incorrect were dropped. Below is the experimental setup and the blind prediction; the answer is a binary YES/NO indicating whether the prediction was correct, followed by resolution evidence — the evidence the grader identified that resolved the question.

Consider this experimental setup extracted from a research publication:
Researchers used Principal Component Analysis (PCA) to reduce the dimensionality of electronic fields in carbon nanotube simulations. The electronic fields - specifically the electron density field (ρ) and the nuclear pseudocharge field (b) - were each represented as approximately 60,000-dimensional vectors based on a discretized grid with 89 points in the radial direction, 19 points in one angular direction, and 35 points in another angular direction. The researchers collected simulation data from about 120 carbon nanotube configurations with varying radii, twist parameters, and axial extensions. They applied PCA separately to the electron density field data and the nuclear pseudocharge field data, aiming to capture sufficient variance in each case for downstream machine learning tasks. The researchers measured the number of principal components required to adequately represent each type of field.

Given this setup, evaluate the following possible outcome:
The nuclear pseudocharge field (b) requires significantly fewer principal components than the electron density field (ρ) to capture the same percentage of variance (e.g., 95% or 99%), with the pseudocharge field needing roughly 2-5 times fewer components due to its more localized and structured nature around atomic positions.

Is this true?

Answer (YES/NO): NO